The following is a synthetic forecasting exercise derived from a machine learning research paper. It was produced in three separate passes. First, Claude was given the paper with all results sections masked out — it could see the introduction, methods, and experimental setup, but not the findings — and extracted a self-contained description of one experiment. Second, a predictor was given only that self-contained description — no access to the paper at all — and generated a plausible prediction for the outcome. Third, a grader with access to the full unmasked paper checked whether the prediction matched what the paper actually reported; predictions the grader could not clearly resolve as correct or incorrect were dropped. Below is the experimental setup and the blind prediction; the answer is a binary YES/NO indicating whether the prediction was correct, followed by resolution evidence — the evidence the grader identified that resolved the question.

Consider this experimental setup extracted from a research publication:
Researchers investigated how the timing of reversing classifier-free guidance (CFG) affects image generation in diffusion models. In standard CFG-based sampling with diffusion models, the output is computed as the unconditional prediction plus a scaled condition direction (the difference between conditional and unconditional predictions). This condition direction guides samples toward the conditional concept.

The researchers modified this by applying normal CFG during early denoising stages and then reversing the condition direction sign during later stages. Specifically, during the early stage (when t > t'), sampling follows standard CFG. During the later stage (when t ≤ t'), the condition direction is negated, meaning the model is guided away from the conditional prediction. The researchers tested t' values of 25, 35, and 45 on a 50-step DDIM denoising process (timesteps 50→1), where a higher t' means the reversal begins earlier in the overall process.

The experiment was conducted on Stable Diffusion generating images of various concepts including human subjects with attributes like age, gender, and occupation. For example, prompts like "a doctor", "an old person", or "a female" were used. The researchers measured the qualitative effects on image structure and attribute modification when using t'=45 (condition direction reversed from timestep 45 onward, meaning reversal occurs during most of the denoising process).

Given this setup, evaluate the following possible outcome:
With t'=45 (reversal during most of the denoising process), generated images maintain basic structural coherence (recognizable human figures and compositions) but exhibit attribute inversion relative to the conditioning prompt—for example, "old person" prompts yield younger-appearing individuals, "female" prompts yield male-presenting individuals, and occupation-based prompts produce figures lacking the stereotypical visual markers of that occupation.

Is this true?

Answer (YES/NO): NO